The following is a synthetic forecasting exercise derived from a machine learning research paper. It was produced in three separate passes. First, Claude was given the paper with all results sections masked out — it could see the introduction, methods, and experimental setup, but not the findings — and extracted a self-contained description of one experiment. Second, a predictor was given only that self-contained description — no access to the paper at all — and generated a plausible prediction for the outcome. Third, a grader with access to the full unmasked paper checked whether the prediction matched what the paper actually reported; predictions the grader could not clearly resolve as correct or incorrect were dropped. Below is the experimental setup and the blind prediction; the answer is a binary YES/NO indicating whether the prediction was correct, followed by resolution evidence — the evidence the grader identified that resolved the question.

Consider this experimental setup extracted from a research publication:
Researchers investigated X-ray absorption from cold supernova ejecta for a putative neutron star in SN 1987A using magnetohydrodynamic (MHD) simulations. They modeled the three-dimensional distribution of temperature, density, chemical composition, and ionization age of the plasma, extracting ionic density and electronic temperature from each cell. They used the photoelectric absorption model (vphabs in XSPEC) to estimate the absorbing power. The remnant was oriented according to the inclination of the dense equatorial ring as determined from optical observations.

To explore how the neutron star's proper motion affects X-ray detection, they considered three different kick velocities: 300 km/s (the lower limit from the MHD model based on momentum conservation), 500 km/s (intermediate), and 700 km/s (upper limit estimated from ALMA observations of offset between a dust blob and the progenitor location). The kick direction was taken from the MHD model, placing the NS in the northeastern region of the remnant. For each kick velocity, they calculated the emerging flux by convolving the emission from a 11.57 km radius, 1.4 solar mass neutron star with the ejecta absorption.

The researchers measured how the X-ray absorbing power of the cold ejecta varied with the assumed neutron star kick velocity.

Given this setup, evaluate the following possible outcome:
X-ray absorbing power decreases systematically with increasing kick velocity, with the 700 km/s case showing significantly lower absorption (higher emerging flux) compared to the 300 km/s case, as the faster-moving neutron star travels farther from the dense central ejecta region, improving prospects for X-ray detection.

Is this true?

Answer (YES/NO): NO